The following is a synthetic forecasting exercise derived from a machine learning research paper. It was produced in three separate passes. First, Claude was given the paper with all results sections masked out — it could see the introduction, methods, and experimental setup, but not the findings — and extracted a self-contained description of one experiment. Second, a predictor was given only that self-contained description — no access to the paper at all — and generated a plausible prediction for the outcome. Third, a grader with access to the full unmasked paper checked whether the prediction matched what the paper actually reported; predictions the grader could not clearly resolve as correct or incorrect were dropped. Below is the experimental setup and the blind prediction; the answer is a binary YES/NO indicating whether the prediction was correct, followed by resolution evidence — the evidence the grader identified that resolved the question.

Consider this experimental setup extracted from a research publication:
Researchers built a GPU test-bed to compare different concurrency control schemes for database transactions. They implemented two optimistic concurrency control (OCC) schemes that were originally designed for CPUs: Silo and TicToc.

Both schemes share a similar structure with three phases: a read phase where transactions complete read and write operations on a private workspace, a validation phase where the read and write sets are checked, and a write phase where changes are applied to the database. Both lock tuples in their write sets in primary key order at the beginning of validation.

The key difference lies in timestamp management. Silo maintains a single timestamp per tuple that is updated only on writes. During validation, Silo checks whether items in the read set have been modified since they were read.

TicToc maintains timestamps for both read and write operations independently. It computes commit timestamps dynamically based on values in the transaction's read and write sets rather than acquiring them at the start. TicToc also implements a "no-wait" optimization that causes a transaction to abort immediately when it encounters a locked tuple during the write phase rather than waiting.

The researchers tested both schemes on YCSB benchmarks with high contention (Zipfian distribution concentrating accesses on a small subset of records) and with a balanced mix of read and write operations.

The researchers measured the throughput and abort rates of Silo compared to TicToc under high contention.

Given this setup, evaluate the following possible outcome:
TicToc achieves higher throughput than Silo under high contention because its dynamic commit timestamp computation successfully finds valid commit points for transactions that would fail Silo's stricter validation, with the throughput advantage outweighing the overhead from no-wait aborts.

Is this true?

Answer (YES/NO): NO